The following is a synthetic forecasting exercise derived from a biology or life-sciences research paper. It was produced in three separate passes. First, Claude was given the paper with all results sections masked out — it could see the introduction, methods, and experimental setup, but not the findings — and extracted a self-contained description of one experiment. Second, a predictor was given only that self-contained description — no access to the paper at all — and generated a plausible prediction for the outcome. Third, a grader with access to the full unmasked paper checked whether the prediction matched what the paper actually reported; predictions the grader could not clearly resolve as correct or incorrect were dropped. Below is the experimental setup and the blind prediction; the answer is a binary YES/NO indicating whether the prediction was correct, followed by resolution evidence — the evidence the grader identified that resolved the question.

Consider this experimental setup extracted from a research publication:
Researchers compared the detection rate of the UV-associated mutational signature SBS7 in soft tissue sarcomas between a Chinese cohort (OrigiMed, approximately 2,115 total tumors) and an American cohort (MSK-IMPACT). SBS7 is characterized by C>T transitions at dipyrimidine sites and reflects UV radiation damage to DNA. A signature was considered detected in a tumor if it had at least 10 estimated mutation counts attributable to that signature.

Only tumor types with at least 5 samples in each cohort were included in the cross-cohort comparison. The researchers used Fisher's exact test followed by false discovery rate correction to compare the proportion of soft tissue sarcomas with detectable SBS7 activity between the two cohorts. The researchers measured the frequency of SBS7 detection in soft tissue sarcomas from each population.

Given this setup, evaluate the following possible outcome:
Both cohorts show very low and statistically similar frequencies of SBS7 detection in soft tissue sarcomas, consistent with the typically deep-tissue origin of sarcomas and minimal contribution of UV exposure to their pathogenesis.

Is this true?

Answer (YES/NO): NO